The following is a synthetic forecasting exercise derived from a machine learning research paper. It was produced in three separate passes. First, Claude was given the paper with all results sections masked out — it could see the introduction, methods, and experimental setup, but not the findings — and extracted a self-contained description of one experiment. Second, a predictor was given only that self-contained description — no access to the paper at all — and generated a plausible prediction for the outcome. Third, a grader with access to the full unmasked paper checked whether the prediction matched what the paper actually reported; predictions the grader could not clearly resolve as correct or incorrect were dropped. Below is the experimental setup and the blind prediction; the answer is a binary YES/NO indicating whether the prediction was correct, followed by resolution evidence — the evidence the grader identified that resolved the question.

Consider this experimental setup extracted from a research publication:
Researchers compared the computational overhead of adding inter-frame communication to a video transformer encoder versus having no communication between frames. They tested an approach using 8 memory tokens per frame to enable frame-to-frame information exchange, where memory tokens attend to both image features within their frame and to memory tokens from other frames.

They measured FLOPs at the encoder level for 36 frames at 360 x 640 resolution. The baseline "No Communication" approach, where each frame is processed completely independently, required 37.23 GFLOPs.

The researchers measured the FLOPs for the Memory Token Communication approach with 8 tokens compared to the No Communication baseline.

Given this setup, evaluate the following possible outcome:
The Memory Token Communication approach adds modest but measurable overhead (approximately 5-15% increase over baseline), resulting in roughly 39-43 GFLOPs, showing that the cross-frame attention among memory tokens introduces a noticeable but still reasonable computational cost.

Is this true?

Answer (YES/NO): YES